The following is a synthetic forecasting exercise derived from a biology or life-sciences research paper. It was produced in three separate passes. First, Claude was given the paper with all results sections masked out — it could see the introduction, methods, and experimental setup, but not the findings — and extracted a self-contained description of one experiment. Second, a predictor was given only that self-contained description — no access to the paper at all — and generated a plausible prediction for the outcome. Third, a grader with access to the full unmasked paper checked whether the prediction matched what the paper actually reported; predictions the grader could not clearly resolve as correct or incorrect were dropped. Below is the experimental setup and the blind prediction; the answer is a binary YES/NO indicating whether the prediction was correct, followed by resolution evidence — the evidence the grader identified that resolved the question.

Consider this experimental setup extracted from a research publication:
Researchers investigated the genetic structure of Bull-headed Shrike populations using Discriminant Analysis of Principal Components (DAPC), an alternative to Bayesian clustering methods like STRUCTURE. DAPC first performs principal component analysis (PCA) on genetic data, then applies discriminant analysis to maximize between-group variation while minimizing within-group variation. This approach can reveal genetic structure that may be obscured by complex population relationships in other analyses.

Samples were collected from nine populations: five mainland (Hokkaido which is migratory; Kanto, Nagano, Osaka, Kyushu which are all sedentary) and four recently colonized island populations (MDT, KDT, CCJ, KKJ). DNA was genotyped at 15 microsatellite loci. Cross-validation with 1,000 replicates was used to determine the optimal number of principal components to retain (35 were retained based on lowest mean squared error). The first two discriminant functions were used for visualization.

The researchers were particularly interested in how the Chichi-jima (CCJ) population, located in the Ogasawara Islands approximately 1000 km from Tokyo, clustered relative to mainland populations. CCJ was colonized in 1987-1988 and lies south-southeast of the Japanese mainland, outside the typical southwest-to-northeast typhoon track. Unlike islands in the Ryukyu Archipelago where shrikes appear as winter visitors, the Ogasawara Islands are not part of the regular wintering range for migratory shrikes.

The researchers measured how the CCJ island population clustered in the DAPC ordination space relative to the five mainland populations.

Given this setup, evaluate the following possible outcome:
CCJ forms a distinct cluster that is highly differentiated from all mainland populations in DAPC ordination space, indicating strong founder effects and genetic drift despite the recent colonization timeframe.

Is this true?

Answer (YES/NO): YES